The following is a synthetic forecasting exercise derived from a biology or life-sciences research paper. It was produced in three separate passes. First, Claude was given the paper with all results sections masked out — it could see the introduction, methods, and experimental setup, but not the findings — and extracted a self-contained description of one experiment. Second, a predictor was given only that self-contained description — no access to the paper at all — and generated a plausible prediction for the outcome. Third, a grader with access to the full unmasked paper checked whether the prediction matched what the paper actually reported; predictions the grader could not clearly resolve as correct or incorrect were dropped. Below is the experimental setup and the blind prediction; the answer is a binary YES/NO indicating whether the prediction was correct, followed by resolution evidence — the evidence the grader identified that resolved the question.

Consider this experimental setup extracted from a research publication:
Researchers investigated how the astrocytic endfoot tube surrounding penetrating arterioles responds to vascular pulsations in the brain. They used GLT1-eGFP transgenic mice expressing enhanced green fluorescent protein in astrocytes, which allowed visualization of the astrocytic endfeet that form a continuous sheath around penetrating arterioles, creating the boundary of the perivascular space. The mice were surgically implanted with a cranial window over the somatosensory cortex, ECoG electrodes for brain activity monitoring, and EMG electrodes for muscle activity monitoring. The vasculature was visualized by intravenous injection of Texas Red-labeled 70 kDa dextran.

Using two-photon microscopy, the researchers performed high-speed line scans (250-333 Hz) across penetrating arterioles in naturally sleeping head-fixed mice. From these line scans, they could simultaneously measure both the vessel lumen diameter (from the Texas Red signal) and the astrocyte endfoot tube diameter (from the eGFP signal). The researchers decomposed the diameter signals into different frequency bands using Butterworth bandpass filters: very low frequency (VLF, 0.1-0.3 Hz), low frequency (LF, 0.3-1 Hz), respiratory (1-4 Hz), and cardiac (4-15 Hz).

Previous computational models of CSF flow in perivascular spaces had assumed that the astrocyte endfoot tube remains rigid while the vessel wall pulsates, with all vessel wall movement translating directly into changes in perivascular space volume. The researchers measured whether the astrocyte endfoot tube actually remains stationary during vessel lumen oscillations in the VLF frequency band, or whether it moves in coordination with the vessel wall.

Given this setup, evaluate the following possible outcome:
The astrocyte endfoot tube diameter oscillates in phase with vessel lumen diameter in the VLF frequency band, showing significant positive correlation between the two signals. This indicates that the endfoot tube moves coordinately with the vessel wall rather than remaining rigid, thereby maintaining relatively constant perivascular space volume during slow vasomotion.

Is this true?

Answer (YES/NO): NO